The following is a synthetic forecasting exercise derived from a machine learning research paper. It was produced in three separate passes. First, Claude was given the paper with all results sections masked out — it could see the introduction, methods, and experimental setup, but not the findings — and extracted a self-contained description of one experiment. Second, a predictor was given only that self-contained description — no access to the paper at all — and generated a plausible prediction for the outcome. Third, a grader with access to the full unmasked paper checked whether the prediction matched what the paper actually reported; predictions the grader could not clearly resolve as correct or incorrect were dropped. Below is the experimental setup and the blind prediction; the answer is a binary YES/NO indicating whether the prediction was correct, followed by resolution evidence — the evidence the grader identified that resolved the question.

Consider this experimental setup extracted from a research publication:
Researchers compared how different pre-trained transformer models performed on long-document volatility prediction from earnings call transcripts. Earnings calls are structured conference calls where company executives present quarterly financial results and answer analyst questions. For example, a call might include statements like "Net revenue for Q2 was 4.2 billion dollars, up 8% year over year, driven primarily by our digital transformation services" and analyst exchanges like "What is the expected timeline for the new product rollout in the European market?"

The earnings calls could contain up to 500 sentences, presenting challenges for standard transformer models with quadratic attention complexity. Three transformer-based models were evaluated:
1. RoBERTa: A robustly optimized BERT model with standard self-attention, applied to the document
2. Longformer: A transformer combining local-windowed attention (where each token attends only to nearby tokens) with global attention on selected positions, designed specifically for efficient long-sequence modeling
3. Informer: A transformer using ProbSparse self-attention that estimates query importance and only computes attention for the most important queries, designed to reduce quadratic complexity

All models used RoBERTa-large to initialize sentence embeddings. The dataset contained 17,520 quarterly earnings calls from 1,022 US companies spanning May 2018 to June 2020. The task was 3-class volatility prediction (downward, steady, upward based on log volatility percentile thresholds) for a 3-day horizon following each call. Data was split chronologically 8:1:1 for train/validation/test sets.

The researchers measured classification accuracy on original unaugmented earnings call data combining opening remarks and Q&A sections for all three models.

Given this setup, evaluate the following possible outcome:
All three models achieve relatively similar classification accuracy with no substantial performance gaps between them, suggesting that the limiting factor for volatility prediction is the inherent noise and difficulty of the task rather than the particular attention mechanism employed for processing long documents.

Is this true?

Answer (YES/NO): NO